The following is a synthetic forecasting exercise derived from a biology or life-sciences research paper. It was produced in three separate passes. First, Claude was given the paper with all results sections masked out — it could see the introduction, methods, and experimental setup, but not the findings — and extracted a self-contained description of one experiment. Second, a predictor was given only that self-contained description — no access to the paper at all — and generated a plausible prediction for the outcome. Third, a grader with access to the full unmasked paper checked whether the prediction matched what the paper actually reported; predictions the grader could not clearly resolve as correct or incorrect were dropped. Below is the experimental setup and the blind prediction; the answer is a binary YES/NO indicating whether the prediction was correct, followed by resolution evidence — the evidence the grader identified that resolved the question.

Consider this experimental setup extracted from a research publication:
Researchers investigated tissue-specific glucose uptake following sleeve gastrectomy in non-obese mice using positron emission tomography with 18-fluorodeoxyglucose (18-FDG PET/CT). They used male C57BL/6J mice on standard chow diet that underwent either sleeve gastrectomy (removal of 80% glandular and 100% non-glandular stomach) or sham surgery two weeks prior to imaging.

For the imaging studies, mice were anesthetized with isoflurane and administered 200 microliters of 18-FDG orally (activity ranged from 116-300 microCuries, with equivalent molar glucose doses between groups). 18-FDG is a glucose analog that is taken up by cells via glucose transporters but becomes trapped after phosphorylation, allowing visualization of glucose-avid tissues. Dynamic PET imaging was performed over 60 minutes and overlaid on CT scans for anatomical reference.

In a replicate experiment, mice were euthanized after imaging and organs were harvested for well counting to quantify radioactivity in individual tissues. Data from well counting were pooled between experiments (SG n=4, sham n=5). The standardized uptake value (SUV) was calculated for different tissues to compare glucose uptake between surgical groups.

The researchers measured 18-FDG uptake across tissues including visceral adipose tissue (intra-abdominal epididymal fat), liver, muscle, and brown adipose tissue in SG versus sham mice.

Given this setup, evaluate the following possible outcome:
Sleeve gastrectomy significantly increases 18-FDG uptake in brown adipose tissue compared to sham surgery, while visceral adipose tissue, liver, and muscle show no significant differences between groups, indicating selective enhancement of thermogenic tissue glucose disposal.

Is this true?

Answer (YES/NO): NO